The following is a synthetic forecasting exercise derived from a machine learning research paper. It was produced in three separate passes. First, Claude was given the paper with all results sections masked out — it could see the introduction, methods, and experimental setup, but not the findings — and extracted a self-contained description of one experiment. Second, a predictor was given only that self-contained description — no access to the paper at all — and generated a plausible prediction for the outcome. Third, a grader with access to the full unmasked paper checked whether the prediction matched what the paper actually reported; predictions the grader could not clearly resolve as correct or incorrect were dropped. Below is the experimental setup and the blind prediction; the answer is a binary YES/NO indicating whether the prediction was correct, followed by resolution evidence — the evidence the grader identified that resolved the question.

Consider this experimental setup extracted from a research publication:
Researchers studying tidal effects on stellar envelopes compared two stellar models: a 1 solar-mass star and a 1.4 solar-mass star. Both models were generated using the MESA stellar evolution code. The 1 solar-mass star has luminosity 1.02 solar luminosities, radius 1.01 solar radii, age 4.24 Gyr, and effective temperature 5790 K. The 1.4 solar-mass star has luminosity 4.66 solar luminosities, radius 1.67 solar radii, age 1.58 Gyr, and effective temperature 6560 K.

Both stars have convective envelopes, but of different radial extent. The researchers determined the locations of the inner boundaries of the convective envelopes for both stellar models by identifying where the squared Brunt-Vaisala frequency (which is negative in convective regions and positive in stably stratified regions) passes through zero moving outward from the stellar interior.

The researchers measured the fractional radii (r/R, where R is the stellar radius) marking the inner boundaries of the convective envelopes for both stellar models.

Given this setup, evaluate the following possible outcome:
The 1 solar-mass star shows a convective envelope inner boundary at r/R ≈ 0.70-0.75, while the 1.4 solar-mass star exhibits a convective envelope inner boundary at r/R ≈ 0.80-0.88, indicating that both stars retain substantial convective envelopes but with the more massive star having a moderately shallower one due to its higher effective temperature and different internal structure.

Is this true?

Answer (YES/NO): NO